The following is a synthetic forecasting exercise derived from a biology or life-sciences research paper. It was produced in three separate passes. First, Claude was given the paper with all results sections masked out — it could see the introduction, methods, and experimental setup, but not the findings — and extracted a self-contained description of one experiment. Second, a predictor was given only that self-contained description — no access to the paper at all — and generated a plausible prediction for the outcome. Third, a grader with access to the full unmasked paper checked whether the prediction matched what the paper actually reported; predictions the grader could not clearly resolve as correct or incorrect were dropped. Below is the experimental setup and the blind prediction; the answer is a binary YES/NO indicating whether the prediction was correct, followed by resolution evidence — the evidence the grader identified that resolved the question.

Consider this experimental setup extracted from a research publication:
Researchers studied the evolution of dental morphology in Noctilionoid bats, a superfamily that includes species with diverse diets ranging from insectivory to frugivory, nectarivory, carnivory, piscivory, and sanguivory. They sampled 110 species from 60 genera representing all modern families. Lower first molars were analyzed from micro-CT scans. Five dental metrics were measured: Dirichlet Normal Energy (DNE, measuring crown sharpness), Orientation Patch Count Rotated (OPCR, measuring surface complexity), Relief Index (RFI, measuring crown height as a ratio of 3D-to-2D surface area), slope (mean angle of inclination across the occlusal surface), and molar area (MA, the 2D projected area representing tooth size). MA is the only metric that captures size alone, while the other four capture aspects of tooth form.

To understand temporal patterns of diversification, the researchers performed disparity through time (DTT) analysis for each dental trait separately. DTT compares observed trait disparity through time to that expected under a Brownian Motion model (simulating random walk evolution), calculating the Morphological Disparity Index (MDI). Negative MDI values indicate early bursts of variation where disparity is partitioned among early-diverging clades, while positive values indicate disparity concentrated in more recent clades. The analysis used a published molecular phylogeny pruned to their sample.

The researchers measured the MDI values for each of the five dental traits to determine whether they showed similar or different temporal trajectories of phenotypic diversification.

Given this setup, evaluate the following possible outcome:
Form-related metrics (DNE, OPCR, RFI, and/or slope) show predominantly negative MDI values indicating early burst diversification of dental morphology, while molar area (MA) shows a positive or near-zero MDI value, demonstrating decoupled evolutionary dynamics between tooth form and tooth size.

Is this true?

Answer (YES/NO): NO